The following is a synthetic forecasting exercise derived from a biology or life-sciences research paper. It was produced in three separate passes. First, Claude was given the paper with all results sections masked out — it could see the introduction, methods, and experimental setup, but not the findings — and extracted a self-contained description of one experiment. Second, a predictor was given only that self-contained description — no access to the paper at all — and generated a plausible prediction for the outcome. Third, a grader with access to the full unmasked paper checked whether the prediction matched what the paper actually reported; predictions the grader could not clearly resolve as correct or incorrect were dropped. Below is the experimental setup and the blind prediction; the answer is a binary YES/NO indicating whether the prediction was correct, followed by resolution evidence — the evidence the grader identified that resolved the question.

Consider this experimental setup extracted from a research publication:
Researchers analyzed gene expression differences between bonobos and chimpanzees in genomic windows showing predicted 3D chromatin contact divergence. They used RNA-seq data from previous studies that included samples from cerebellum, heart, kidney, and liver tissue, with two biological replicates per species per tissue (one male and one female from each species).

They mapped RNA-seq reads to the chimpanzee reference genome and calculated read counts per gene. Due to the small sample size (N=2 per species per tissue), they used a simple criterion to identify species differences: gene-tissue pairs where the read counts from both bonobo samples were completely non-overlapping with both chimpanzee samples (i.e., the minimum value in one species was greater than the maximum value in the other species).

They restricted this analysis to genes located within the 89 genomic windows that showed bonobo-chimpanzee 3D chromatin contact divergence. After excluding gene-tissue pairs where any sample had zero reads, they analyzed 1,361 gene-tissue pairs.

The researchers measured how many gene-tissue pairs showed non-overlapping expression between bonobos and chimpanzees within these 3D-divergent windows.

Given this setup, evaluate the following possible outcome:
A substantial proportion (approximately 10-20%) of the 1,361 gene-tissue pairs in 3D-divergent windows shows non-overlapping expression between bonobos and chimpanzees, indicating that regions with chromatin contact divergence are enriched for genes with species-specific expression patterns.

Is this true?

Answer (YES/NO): NO